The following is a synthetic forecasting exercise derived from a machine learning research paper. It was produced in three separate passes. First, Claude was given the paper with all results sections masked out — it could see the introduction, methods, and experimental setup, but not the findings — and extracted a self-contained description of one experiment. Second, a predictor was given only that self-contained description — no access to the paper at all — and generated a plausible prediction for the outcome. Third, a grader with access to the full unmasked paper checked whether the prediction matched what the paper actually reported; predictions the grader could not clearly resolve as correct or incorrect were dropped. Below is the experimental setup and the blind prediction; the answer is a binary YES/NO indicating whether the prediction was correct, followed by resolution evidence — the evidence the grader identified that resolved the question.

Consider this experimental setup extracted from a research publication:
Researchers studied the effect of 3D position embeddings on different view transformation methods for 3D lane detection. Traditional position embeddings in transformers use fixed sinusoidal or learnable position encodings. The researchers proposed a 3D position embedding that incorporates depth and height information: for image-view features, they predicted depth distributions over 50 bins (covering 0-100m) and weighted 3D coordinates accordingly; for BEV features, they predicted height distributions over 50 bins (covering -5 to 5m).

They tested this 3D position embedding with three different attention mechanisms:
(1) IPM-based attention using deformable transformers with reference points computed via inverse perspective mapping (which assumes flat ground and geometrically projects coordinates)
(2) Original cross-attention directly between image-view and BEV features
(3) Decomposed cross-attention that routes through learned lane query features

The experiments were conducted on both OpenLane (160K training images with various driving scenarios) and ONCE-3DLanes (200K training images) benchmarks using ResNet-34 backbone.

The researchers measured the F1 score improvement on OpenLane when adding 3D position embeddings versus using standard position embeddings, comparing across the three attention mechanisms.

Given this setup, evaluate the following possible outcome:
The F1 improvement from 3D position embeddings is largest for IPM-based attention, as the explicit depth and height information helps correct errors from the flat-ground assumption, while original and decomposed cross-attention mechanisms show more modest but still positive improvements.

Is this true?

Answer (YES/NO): NO